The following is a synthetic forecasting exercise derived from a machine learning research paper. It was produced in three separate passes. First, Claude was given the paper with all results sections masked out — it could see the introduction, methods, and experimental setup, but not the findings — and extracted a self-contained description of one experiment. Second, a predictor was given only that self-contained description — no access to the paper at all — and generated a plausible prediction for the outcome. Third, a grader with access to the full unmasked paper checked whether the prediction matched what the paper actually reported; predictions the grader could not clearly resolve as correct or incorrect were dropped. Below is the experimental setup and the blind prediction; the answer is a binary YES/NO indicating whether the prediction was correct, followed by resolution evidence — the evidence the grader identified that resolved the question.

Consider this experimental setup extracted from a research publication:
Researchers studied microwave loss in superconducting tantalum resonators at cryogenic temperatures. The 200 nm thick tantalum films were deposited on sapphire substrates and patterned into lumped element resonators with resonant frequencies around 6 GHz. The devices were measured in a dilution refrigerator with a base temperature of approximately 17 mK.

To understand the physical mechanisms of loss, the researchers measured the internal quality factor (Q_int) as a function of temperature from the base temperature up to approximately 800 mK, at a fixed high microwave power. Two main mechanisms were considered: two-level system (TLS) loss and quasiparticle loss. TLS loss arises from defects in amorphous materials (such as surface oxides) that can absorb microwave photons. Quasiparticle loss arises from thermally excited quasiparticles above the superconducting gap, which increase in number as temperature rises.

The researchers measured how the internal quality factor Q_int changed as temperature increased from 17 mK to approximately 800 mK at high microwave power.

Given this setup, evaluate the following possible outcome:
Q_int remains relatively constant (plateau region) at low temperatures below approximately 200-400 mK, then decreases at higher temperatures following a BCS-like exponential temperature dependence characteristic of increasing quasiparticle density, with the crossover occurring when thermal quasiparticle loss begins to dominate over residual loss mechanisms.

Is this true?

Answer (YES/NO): NO